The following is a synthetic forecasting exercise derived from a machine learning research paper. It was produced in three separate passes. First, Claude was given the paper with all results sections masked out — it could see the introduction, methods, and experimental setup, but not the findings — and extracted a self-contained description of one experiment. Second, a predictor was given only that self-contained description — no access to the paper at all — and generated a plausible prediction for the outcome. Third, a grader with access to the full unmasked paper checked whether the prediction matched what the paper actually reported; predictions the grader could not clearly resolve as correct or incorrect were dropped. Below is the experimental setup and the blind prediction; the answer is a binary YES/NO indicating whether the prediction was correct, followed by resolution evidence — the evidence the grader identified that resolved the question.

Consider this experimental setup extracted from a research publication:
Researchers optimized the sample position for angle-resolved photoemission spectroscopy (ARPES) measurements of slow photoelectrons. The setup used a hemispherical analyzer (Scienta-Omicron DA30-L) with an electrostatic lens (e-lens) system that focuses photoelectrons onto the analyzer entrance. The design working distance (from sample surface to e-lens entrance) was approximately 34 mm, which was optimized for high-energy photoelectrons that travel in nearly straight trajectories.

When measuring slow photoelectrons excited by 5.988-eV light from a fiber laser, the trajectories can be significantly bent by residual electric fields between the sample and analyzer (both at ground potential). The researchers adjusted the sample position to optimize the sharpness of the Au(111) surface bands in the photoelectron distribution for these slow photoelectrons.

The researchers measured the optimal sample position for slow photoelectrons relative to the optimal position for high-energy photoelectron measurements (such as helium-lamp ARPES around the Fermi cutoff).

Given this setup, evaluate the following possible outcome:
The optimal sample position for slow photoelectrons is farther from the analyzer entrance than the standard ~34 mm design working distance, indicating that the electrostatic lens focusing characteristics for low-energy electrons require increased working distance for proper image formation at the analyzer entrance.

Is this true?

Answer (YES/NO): NO